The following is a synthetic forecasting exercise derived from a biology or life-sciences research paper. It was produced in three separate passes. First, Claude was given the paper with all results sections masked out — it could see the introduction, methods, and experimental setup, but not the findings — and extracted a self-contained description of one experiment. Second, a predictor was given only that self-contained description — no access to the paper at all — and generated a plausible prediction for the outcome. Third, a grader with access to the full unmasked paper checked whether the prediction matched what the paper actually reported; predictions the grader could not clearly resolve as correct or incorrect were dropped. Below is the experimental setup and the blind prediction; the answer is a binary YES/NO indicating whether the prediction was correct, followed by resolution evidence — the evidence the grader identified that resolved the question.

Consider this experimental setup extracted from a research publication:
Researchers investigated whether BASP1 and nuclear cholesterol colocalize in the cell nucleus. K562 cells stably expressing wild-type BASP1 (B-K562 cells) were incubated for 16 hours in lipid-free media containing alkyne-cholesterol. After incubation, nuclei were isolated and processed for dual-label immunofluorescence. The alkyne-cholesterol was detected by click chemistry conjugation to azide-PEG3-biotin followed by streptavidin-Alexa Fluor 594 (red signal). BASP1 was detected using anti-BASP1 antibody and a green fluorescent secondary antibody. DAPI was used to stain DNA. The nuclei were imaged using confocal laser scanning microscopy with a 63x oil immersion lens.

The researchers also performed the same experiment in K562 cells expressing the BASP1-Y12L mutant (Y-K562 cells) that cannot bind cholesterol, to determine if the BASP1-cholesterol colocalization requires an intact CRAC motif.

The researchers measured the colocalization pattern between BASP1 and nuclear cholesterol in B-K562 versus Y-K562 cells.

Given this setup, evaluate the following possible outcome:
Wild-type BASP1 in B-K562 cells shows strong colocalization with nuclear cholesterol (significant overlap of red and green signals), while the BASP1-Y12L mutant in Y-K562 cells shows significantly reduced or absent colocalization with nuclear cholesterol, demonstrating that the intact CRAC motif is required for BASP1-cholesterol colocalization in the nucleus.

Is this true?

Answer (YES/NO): YES